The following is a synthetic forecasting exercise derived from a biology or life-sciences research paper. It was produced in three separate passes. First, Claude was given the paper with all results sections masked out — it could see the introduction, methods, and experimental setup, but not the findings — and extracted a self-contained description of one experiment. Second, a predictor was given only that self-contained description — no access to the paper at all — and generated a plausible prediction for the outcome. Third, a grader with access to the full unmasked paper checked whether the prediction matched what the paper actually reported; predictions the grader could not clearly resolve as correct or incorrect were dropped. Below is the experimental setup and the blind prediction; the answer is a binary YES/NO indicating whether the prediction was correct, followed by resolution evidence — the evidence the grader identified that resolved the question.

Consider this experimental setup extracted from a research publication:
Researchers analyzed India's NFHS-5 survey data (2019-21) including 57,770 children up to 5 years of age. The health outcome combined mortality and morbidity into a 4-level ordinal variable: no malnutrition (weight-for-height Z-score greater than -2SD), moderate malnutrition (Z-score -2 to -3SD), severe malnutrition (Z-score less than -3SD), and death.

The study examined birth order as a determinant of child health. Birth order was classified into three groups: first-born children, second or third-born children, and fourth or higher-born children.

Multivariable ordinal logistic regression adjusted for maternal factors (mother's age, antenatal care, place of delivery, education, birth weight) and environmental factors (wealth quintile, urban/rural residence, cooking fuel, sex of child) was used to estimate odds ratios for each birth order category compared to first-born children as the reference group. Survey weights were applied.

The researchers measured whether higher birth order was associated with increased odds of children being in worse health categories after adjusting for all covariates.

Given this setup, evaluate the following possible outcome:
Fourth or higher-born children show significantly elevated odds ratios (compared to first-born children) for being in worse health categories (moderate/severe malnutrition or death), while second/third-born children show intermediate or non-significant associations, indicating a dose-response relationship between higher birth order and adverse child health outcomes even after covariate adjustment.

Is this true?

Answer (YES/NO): NO